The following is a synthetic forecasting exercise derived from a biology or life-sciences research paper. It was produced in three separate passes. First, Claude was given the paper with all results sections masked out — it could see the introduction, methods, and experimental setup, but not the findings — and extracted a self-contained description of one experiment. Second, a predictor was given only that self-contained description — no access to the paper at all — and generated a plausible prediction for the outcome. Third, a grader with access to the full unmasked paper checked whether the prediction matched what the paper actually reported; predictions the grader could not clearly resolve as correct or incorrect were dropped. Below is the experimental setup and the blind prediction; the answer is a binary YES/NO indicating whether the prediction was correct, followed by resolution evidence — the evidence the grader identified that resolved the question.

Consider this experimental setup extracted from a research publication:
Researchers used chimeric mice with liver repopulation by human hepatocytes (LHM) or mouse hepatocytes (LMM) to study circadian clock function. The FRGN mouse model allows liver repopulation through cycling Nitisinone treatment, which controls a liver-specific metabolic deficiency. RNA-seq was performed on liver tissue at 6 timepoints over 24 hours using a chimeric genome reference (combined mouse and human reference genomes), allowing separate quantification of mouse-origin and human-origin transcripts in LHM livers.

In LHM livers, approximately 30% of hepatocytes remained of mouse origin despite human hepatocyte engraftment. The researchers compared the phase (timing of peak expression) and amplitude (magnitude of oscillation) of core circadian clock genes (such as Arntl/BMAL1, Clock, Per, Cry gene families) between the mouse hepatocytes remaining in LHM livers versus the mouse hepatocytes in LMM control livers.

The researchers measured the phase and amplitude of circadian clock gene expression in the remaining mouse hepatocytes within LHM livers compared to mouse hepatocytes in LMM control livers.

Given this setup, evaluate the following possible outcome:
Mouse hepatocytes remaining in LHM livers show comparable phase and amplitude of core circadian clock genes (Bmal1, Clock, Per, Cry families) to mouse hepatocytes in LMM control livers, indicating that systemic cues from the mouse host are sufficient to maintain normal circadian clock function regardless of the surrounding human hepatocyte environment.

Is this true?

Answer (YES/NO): NO